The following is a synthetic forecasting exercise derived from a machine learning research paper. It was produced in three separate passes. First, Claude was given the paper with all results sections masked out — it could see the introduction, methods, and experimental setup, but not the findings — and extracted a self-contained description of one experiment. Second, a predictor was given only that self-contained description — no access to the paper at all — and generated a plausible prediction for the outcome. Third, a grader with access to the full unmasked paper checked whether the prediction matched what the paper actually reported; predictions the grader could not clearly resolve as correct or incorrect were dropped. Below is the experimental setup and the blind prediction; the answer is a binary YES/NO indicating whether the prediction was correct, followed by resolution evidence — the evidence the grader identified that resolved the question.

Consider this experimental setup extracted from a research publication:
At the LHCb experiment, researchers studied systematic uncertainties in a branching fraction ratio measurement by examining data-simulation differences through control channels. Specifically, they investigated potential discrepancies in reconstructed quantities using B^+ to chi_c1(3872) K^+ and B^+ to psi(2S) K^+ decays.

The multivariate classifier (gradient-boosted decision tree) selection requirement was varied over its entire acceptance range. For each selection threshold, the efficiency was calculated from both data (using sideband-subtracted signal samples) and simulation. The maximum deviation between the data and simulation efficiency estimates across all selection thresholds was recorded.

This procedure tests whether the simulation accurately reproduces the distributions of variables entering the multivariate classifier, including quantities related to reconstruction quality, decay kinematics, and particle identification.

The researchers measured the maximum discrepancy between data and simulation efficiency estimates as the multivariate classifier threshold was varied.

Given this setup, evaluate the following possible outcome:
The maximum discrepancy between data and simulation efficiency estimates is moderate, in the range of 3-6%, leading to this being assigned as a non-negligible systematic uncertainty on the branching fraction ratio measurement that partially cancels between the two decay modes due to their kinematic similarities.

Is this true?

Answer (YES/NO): NO